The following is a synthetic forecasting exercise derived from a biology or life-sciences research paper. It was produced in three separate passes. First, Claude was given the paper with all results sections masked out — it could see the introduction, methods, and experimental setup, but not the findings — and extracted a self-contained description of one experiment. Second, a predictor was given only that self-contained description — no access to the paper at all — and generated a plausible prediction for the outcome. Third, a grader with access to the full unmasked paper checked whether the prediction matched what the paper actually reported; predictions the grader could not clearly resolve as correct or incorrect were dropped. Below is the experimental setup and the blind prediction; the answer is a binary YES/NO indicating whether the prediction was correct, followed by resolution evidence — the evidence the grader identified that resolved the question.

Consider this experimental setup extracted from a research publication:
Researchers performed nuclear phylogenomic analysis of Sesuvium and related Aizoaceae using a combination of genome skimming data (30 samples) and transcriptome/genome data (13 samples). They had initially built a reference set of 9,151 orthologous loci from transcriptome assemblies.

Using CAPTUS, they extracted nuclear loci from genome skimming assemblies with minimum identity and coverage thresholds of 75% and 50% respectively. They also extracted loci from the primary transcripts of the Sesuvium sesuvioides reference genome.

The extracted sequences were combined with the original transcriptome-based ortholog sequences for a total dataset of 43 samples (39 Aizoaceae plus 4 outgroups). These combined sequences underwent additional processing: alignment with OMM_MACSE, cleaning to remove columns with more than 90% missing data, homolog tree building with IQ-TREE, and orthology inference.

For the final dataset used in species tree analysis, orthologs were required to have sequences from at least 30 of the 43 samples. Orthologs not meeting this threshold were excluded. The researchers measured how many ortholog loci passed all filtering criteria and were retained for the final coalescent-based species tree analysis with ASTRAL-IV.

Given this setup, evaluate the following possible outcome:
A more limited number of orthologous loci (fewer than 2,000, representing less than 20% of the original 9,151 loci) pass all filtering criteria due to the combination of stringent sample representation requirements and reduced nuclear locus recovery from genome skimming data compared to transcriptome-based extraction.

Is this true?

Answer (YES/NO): NO